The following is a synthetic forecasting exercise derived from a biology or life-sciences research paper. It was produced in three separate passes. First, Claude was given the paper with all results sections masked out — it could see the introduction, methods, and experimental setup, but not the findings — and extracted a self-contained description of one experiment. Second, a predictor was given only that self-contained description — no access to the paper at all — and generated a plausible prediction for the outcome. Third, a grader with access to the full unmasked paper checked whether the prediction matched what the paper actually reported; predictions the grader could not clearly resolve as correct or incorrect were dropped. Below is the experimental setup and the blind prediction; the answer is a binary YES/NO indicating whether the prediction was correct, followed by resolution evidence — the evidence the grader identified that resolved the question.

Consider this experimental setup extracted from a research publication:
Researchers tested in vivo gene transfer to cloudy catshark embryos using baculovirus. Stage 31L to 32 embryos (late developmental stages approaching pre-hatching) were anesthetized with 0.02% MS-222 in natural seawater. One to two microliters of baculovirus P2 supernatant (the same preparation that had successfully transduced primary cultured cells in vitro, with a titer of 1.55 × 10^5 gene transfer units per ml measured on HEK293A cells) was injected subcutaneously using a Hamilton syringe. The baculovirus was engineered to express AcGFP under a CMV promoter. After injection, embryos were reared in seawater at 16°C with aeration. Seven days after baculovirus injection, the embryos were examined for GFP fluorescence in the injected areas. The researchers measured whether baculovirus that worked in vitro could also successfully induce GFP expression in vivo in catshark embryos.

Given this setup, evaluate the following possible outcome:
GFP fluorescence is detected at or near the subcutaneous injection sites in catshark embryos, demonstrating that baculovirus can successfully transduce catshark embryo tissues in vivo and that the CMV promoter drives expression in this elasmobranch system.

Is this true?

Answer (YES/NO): NO